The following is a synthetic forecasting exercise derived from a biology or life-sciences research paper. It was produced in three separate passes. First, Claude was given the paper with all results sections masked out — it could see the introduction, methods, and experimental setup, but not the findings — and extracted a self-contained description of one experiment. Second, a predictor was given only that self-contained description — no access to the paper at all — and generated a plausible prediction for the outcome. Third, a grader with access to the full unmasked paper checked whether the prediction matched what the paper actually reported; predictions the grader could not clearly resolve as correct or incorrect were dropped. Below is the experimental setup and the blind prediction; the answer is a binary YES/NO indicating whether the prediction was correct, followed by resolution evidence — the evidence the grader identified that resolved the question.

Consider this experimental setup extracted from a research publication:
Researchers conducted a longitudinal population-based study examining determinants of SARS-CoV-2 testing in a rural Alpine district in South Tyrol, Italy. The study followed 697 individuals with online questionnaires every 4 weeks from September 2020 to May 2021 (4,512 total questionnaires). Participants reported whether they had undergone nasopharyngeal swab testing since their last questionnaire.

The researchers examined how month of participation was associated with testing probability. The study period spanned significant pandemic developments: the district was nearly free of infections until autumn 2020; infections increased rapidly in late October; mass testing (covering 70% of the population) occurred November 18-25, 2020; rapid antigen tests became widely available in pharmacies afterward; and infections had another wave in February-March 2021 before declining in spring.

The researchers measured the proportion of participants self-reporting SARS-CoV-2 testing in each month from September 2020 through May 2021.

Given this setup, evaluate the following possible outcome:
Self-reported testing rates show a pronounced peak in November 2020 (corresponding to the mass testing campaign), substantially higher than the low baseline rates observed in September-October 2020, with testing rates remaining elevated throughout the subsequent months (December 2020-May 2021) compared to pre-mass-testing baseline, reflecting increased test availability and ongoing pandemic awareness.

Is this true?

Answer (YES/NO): NO